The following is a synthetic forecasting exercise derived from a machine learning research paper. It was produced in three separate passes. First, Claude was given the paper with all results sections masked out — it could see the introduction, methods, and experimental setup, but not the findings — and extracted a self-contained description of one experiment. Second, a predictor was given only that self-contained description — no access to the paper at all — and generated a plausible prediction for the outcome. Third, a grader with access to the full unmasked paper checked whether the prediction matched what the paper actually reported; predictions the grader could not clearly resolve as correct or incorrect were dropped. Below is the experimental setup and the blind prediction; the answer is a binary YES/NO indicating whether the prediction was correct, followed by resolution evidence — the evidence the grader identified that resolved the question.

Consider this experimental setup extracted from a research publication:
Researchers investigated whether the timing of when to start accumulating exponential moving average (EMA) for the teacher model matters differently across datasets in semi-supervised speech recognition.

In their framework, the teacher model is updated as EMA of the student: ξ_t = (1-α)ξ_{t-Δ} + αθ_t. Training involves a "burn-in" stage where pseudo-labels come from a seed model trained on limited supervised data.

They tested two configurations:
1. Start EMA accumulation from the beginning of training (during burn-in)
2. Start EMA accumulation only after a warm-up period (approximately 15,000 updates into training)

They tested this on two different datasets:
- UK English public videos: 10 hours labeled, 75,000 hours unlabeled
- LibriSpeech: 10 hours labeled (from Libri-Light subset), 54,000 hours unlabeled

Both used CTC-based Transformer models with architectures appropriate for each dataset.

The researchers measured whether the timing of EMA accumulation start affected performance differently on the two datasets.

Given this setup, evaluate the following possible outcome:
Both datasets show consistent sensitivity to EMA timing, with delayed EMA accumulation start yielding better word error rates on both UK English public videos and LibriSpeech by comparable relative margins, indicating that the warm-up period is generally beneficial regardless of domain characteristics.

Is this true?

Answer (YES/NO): NO